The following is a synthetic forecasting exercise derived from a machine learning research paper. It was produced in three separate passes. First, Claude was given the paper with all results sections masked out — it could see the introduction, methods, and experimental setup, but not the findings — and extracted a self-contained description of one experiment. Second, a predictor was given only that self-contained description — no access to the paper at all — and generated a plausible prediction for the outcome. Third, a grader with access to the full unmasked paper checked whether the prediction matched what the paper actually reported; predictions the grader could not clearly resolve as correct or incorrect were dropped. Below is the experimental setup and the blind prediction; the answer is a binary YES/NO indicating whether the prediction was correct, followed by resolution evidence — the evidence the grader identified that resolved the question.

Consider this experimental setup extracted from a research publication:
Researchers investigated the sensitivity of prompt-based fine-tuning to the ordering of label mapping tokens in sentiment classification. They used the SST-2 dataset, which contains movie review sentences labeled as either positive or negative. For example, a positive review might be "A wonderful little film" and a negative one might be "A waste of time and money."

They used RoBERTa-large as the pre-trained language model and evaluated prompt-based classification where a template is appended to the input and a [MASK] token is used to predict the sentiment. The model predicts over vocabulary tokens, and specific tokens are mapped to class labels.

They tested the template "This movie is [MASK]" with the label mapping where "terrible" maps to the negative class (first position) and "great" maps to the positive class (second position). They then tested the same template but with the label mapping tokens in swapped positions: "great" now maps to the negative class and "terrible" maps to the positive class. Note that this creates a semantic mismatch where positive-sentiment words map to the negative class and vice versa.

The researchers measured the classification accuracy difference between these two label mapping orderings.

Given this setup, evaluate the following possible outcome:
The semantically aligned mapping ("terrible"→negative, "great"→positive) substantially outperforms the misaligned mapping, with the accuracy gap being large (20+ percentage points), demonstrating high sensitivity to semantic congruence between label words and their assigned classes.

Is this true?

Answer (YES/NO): NO